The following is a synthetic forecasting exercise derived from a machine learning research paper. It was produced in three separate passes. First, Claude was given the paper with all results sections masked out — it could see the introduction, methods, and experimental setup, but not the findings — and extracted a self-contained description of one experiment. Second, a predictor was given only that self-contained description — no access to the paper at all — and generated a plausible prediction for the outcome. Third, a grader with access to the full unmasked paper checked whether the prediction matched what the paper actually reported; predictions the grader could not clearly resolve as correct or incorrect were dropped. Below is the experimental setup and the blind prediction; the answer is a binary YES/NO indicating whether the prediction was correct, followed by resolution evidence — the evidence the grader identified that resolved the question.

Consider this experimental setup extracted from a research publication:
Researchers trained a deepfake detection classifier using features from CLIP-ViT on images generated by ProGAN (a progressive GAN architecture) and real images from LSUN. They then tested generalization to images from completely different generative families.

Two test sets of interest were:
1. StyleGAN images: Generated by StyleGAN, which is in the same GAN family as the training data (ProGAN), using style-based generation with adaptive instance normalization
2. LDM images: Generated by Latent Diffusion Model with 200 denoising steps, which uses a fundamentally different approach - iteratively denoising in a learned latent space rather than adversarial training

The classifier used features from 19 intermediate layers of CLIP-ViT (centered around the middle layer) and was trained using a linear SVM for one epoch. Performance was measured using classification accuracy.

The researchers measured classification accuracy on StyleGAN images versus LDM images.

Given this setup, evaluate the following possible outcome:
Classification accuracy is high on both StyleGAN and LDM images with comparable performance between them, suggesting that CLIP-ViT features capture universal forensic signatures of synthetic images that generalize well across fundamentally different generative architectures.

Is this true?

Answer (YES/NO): NO